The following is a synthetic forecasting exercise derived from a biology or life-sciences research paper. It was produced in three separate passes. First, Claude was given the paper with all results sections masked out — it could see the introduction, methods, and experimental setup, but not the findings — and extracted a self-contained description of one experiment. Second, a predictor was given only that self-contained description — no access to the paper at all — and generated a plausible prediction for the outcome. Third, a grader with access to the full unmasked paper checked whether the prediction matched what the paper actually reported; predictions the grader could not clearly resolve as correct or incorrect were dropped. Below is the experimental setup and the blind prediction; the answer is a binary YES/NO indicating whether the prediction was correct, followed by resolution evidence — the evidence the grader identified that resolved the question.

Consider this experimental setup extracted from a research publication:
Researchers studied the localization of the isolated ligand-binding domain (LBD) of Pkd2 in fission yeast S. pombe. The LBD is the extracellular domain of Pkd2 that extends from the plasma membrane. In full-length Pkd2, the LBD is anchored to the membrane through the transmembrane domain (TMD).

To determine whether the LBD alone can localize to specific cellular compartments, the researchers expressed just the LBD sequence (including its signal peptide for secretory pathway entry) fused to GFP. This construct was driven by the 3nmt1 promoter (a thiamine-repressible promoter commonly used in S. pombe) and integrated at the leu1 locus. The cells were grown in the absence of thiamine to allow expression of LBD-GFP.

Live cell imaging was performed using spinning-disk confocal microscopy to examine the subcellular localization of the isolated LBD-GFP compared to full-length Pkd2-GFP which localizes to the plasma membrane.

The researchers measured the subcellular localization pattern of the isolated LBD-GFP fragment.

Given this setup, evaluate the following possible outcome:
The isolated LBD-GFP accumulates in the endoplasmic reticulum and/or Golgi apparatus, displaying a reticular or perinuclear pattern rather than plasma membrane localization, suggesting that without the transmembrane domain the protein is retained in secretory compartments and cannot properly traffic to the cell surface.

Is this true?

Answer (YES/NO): NO